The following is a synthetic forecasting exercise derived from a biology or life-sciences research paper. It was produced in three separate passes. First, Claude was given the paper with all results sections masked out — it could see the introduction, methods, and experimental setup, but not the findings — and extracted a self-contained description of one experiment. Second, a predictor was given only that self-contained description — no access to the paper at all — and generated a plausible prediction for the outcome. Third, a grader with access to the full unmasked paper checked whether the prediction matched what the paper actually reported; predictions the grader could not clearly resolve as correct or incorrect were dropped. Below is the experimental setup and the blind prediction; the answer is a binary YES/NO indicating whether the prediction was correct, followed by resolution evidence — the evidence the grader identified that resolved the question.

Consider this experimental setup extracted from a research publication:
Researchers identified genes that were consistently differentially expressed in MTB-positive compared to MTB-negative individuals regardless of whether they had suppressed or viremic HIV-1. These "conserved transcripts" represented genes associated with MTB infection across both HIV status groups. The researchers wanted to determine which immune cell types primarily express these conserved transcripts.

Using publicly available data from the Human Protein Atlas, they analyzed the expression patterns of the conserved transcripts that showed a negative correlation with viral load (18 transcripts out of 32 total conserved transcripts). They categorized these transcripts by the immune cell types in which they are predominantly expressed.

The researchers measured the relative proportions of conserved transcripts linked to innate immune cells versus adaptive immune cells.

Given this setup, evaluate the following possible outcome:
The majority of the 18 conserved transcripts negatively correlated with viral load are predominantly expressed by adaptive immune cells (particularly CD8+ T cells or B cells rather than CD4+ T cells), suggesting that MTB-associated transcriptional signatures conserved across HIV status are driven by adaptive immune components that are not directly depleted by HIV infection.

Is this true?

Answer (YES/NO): NO